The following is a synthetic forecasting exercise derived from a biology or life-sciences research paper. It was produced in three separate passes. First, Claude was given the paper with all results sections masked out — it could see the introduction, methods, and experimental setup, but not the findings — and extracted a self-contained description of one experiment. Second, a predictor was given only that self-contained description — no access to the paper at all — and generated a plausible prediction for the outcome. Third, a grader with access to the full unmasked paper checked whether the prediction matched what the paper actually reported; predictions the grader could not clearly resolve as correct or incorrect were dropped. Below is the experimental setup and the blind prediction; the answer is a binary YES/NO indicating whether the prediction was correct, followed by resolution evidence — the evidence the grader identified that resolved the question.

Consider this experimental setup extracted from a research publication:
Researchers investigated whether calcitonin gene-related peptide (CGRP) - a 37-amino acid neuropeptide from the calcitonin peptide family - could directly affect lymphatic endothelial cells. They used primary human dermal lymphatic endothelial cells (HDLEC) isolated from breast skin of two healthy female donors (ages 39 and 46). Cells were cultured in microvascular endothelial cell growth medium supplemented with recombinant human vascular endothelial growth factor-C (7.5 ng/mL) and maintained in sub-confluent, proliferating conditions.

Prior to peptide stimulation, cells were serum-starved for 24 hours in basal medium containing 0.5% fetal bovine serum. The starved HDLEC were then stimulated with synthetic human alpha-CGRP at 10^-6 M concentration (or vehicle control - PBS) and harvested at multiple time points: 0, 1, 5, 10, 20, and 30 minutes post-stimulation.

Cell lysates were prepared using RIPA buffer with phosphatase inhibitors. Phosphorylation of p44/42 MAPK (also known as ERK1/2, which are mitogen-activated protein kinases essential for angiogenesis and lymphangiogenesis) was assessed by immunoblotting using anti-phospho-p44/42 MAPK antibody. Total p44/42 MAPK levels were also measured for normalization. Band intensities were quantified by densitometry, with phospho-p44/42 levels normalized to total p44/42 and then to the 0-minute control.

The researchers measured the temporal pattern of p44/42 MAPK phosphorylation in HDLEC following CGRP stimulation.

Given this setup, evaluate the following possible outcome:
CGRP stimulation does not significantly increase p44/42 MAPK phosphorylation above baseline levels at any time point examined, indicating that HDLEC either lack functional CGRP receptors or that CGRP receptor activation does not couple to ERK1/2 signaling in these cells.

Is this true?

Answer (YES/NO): NO